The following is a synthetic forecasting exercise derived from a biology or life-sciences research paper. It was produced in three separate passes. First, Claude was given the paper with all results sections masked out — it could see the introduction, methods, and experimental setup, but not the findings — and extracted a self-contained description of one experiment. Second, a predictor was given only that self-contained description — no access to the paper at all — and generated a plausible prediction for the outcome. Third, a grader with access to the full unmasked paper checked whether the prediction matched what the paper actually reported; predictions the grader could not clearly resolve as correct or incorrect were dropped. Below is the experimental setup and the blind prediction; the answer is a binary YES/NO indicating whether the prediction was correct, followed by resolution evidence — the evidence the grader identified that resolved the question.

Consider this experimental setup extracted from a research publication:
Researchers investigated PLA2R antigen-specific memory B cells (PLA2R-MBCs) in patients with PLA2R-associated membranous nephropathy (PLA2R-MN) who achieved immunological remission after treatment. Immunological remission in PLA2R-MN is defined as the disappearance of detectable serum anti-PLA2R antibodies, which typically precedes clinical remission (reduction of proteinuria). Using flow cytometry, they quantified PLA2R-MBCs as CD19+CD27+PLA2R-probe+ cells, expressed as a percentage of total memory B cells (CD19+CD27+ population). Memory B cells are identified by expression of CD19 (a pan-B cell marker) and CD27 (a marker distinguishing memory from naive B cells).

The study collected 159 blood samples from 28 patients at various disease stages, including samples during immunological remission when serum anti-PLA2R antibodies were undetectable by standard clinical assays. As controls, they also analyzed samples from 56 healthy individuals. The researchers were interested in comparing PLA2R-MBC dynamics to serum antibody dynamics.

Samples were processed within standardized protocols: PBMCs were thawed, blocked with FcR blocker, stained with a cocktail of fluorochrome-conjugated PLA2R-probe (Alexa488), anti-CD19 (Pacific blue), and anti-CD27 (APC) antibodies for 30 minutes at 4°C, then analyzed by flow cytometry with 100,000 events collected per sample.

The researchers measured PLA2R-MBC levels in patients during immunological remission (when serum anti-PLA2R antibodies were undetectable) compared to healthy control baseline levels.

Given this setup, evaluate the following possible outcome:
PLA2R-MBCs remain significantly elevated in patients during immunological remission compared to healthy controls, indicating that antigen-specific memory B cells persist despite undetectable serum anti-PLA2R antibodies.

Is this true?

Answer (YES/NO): NO